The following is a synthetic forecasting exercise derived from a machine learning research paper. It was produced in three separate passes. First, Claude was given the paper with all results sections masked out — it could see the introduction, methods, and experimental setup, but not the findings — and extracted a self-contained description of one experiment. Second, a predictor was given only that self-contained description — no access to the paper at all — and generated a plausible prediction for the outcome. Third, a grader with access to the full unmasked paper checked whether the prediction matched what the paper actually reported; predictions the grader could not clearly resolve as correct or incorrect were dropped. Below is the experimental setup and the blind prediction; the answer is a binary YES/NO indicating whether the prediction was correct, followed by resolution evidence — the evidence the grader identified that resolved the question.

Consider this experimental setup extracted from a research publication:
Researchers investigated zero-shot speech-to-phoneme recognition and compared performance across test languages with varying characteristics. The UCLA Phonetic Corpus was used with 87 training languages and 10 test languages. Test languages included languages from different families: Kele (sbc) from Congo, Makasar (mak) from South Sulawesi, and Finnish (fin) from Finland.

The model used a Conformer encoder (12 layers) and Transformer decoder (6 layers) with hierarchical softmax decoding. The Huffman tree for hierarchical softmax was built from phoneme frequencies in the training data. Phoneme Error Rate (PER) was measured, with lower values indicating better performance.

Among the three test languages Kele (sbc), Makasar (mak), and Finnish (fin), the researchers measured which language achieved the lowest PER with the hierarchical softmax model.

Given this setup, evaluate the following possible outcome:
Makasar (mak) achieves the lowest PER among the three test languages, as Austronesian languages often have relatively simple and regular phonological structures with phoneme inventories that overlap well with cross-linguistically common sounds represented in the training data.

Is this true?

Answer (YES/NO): NO